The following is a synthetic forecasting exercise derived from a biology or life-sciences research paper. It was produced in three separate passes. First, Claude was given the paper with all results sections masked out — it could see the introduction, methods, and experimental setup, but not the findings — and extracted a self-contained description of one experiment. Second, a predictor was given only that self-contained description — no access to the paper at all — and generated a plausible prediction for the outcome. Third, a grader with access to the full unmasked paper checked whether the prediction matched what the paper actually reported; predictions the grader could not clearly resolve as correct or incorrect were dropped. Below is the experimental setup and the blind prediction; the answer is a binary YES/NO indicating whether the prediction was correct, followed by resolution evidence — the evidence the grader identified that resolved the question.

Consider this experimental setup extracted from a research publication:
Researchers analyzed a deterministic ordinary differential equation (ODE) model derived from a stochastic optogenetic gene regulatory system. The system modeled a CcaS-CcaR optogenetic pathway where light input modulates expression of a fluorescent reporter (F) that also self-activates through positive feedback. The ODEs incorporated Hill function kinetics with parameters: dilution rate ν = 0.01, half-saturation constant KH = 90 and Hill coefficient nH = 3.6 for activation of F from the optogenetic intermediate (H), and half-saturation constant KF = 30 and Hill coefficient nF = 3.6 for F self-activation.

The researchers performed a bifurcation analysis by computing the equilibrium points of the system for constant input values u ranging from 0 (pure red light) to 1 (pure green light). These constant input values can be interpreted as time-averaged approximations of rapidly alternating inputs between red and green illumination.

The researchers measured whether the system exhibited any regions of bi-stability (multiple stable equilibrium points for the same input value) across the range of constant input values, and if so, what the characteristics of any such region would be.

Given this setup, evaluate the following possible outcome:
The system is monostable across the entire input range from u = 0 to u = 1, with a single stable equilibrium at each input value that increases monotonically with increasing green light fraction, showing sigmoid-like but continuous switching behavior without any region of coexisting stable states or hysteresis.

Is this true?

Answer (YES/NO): NO